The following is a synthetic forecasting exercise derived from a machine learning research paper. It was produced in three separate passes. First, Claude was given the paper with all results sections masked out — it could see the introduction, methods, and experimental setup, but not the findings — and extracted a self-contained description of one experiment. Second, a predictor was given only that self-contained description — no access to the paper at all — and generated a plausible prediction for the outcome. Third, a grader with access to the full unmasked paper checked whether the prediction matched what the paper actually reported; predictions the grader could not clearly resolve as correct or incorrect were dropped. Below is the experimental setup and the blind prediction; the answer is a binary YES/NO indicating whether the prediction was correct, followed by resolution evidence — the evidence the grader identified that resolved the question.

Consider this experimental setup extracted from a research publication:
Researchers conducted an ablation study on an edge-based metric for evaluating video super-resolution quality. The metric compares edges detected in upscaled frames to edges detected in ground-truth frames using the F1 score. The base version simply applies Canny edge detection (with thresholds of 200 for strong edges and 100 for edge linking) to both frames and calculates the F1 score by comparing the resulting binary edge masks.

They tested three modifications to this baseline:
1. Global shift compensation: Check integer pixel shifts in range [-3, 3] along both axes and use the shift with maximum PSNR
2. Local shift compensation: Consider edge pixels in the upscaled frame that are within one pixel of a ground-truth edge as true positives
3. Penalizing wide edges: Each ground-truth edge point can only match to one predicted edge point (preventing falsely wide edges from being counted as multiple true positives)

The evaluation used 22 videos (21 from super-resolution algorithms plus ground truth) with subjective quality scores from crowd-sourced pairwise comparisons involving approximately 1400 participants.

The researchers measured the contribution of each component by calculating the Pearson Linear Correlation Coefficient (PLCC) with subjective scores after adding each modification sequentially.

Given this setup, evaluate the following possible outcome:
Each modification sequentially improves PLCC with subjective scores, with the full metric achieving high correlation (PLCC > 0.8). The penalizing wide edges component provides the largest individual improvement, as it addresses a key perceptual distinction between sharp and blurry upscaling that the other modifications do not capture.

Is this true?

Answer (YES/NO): NO